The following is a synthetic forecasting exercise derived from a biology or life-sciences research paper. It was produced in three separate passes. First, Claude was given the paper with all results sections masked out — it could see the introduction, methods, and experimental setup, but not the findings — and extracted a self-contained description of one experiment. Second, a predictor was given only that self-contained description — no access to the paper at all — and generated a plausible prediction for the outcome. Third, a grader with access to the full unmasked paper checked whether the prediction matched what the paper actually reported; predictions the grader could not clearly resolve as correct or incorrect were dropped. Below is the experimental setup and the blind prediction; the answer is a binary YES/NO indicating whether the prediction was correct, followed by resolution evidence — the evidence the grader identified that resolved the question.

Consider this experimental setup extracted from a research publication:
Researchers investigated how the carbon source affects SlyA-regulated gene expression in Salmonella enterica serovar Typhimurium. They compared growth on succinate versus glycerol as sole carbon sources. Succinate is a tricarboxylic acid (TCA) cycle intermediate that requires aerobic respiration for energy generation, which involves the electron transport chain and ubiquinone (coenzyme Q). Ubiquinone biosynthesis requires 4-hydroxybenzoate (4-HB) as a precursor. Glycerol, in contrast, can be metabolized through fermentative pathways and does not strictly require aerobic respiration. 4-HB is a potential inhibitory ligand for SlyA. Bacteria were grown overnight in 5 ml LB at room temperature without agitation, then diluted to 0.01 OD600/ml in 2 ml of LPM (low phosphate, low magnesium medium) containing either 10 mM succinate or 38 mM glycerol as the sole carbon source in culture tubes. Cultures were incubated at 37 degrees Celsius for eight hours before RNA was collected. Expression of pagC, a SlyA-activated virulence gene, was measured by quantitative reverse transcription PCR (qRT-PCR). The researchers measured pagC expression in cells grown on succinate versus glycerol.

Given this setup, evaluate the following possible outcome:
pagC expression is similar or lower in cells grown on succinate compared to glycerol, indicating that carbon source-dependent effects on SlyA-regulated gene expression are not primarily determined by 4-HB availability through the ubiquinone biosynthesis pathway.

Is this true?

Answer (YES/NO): NO